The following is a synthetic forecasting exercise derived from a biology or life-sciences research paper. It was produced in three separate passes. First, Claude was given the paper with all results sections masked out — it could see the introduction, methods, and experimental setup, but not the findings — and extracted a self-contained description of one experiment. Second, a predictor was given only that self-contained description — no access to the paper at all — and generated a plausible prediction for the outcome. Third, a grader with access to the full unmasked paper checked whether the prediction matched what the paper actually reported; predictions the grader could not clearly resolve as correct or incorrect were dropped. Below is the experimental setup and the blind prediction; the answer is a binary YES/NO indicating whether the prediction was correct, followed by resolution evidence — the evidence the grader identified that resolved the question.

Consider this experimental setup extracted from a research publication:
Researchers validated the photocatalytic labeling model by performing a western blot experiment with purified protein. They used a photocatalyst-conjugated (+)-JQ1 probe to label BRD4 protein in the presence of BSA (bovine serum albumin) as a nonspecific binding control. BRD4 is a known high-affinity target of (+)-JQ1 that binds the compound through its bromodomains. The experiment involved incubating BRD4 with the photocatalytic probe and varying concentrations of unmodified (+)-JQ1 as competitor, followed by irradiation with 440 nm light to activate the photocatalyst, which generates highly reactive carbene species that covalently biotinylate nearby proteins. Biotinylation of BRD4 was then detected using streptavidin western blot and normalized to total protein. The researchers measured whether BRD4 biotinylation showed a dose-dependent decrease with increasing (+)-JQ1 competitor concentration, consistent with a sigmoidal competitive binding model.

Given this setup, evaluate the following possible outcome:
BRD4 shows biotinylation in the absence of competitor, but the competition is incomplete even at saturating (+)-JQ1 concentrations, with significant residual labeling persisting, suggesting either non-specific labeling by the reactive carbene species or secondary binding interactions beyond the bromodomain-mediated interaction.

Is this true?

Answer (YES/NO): NO